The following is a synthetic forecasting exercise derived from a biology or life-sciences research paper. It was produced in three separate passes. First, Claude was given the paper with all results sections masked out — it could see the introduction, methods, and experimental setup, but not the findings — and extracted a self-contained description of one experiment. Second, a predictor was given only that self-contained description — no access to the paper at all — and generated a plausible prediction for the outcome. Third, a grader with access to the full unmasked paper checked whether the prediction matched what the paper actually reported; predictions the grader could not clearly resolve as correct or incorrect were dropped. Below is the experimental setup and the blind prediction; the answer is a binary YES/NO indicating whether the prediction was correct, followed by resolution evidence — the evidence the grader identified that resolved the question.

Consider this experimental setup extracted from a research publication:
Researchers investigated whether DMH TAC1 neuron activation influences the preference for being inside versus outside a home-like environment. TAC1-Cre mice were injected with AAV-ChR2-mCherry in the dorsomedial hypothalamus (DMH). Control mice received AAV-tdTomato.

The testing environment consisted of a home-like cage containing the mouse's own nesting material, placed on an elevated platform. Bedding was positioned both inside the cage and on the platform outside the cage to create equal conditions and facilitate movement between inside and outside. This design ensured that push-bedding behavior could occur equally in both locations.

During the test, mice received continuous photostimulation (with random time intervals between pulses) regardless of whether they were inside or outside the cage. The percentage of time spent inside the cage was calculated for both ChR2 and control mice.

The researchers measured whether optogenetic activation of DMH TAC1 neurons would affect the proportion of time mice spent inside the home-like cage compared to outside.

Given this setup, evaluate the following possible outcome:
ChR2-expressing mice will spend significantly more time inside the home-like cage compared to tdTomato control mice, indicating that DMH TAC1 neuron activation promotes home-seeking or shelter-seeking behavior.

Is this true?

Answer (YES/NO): YES